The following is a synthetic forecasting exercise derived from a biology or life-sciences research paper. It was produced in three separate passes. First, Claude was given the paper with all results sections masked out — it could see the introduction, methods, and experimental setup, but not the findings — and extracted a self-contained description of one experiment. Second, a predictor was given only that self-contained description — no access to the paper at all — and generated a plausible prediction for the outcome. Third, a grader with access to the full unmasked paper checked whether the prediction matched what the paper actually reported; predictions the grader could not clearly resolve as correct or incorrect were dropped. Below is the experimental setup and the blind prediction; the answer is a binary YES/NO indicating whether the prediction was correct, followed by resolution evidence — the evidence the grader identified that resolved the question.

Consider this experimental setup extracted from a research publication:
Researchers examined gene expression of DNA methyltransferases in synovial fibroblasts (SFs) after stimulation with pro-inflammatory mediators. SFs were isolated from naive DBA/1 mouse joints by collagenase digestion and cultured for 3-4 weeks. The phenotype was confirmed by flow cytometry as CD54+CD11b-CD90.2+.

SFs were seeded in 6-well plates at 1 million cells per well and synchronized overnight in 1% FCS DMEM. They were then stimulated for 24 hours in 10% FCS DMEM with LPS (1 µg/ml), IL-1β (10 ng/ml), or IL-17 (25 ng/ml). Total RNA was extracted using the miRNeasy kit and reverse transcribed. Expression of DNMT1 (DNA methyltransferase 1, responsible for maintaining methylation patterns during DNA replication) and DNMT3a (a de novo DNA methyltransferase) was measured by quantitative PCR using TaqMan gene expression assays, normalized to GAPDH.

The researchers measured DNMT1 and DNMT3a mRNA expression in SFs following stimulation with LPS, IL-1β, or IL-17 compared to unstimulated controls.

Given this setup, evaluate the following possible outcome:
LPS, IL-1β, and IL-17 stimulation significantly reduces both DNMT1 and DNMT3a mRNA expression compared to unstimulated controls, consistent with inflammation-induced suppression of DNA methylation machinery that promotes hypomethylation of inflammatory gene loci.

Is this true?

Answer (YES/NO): NO